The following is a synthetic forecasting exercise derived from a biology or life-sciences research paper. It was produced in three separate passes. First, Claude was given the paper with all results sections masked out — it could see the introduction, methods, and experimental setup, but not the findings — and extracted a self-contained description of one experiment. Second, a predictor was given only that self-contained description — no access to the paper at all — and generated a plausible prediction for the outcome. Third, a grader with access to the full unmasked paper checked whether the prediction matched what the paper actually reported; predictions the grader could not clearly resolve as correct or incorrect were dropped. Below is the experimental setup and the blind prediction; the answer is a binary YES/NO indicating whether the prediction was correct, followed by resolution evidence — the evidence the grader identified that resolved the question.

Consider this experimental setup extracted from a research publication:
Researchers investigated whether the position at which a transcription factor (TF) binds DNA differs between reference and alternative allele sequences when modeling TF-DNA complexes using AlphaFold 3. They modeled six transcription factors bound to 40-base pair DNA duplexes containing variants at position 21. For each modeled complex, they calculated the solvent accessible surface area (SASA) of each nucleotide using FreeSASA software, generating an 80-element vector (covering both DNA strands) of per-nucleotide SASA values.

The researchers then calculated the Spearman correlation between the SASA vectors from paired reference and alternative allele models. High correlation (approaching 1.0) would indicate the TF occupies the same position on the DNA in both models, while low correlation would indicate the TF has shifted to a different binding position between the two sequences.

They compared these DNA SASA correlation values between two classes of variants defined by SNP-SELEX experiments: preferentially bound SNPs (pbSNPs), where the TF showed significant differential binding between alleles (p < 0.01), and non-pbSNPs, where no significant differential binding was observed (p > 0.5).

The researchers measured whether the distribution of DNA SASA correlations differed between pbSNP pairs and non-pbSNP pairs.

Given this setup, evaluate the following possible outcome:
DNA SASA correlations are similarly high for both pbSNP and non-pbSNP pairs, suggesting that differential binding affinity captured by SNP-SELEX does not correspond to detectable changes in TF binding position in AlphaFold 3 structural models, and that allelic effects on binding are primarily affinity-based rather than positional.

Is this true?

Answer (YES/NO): NO